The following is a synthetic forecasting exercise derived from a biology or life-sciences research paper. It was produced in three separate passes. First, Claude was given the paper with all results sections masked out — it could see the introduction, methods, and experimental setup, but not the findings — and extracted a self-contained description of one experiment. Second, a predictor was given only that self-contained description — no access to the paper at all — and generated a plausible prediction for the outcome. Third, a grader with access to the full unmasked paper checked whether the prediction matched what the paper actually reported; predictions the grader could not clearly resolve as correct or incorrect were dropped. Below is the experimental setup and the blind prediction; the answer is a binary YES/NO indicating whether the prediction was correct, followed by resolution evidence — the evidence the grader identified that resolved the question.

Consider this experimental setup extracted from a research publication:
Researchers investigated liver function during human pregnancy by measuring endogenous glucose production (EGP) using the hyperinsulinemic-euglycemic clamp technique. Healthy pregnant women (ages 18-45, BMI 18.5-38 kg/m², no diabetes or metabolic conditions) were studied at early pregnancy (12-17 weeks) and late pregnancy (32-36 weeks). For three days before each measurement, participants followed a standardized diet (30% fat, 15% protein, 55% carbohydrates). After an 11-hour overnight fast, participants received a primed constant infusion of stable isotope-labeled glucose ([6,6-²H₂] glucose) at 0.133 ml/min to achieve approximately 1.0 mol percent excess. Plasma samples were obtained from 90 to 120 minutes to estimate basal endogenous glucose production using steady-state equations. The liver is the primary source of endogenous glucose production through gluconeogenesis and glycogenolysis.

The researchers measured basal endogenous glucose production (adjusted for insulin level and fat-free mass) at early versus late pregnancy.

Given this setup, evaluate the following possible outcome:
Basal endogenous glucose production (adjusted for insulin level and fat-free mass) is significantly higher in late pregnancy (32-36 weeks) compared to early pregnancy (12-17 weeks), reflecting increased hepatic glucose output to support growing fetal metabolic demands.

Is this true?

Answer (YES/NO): YES